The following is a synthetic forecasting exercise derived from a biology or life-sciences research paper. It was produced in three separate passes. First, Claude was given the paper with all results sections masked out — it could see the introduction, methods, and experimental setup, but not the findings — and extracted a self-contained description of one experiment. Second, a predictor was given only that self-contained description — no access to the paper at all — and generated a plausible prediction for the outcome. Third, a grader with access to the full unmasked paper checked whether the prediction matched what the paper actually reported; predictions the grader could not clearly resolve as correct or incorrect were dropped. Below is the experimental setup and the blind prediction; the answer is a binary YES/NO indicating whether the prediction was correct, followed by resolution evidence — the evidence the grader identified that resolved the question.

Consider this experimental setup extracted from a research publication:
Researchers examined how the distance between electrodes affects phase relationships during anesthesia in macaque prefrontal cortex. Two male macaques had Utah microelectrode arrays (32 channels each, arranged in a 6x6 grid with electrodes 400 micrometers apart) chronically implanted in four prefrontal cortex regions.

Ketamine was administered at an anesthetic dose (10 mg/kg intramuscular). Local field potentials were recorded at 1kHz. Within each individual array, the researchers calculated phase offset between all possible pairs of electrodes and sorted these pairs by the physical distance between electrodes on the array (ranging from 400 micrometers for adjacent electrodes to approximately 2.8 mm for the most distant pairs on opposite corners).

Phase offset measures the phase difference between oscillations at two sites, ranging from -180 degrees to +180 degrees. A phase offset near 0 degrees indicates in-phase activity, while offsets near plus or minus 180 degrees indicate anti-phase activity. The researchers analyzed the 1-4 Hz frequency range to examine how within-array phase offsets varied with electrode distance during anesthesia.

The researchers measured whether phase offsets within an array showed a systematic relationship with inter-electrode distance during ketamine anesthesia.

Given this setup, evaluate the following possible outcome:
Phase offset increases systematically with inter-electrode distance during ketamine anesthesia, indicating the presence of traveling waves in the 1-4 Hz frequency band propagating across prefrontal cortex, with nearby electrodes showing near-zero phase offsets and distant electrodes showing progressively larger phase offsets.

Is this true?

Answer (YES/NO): YES